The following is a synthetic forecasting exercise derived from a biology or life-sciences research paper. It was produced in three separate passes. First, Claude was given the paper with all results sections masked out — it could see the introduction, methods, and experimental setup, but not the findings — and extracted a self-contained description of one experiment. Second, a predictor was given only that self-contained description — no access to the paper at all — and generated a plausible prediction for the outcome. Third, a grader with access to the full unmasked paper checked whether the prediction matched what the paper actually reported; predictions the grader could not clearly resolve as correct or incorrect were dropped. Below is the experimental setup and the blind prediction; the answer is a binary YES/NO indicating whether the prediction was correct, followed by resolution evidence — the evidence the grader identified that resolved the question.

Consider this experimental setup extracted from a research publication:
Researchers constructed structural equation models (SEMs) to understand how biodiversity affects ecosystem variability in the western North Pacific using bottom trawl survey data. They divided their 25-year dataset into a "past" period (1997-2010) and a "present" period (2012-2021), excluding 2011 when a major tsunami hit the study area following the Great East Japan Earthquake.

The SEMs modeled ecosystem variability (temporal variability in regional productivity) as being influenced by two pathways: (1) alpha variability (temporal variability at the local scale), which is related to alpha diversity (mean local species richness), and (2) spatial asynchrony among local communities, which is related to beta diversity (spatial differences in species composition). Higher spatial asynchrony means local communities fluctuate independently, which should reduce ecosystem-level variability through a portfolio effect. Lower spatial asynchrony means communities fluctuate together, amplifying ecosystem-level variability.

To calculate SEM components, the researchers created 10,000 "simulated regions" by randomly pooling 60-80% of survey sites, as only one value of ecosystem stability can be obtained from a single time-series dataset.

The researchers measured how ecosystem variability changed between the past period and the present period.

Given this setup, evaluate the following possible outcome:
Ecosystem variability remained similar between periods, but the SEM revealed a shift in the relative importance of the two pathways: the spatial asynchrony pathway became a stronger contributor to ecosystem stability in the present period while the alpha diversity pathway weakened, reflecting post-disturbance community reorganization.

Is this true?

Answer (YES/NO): NO